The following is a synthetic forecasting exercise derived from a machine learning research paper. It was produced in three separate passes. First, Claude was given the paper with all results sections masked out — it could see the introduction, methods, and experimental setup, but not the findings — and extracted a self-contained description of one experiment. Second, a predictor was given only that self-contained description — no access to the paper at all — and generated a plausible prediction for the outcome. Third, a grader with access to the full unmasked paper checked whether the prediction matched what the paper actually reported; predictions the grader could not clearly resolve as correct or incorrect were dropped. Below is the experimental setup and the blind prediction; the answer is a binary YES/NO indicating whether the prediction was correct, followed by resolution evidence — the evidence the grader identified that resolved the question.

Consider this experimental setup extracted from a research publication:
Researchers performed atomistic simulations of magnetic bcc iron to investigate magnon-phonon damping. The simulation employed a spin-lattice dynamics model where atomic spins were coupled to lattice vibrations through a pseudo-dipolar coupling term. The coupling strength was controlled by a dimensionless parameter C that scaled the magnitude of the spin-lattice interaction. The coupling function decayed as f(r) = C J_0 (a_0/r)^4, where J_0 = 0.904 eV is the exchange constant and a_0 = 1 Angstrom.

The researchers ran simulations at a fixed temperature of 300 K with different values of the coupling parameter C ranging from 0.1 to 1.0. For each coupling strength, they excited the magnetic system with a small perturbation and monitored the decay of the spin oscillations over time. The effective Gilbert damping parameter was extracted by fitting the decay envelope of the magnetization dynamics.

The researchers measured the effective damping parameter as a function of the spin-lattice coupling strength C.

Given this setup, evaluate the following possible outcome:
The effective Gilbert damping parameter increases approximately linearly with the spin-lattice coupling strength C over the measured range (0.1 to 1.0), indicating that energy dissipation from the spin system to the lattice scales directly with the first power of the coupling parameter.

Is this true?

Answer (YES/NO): NO